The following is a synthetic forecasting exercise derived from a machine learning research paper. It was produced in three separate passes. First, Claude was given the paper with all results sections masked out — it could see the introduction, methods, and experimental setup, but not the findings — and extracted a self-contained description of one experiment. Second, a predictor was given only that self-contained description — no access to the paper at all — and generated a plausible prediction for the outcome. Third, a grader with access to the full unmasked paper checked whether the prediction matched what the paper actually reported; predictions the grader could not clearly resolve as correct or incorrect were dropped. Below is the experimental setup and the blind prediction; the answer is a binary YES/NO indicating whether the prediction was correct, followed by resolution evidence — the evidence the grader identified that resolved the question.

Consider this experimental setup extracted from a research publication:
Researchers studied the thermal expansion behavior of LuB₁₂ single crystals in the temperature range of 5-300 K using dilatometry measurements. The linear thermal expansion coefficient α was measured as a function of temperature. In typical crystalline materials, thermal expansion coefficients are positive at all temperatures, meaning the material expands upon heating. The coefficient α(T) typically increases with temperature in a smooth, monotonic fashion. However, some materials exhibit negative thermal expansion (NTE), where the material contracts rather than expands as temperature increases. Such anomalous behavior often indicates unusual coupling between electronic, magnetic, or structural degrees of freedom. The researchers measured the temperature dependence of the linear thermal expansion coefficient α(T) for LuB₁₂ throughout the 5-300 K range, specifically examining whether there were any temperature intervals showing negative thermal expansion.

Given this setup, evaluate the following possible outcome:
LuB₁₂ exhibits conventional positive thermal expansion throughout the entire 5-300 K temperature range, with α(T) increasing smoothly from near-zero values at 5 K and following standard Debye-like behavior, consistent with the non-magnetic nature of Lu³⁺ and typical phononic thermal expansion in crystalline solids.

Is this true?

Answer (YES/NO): NO